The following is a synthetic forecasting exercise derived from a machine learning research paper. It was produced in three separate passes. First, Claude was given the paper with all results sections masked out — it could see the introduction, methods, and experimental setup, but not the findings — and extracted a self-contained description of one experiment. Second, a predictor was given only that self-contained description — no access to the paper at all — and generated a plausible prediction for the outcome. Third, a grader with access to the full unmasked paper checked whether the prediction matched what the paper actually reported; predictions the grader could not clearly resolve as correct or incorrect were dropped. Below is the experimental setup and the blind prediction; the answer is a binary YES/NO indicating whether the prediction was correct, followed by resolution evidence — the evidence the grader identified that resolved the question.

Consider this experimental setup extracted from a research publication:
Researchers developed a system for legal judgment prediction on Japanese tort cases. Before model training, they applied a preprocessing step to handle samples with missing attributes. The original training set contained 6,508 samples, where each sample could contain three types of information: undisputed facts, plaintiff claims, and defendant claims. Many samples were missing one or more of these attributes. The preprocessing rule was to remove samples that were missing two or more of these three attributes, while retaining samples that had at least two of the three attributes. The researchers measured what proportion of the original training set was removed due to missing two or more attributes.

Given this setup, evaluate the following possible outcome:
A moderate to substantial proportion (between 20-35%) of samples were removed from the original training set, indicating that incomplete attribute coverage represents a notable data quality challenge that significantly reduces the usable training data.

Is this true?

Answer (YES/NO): NO